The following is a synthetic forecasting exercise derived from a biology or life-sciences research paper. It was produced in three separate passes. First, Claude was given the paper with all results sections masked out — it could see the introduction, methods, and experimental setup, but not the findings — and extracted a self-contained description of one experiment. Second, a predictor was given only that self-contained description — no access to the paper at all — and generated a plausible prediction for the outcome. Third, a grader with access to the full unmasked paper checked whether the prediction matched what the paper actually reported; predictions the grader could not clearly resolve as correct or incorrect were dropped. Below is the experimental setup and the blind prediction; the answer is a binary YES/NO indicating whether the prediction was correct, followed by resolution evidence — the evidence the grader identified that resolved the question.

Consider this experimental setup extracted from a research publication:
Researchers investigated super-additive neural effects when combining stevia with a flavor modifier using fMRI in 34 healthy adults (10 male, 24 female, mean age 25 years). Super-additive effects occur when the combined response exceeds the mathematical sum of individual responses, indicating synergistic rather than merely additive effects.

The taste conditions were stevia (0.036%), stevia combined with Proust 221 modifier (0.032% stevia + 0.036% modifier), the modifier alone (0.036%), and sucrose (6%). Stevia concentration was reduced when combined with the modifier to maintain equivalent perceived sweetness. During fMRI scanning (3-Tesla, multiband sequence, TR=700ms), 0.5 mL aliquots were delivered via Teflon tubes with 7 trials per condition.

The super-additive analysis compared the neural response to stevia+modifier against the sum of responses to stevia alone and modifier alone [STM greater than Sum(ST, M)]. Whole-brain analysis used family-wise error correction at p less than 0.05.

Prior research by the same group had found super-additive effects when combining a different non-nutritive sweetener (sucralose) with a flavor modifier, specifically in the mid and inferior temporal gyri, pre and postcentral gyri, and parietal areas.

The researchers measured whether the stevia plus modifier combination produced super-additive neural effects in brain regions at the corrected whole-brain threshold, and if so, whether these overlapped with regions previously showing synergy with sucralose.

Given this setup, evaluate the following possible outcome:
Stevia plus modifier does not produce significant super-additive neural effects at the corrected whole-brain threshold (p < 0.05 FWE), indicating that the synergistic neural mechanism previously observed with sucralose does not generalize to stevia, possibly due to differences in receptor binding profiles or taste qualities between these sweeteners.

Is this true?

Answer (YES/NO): NO